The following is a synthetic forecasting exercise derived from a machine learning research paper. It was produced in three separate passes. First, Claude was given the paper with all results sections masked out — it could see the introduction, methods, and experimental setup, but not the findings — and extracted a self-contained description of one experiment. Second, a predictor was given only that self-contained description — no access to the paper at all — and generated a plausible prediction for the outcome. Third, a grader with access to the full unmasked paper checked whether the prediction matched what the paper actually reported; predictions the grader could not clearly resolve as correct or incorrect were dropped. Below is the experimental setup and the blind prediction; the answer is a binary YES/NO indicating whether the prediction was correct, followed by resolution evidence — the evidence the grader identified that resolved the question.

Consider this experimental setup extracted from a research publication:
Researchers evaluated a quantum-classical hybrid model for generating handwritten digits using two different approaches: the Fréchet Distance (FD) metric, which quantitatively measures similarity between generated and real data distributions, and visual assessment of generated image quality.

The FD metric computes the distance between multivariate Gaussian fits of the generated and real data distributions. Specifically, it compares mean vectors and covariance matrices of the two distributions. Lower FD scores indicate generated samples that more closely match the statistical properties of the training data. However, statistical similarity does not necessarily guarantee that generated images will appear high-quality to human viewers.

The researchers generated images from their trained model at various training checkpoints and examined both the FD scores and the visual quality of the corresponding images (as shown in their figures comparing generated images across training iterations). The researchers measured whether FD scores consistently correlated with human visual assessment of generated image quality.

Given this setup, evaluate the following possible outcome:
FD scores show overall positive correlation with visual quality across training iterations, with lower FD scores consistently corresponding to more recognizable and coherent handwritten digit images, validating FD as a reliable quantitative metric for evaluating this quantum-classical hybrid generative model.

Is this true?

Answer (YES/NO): NO